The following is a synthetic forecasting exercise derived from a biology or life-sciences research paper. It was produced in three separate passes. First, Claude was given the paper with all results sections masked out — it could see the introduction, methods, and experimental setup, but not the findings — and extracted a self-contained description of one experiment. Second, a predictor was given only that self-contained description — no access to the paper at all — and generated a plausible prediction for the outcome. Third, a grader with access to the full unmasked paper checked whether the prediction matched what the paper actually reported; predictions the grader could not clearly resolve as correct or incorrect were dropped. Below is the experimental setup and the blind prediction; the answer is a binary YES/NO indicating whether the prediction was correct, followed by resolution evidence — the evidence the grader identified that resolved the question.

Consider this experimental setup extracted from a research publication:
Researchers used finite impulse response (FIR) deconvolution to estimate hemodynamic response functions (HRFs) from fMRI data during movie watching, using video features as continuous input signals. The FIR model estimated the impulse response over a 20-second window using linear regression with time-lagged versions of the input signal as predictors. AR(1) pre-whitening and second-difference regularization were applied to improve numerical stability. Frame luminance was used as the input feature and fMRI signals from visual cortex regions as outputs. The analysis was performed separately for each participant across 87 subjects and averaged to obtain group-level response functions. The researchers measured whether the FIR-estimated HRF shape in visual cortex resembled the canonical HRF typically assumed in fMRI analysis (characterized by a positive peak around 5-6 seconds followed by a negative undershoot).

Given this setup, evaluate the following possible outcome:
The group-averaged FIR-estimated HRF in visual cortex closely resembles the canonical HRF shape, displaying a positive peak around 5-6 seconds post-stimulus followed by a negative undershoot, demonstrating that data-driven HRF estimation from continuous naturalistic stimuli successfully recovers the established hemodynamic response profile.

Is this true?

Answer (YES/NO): YES